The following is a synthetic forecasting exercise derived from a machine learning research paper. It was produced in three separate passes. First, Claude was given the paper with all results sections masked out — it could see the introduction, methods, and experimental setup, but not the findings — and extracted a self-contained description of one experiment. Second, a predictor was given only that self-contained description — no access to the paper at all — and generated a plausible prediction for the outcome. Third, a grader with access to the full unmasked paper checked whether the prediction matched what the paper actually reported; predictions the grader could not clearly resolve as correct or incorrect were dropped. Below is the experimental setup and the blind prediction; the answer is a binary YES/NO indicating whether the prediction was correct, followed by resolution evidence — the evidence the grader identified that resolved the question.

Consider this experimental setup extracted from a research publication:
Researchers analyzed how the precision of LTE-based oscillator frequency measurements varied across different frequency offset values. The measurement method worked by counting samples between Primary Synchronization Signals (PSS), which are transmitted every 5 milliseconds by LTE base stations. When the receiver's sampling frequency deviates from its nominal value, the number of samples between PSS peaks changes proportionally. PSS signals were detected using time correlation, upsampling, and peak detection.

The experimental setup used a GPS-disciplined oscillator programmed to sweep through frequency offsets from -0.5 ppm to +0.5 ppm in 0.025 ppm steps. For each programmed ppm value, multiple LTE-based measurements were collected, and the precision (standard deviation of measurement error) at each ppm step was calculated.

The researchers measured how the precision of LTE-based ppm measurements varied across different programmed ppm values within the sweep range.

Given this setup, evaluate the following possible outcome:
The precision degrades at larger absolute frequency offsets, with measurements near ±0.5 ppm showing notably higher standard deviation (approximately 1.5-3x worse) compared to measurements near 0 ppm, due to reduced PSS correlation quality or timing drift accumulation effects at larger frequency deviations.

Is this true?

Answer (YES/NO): NO